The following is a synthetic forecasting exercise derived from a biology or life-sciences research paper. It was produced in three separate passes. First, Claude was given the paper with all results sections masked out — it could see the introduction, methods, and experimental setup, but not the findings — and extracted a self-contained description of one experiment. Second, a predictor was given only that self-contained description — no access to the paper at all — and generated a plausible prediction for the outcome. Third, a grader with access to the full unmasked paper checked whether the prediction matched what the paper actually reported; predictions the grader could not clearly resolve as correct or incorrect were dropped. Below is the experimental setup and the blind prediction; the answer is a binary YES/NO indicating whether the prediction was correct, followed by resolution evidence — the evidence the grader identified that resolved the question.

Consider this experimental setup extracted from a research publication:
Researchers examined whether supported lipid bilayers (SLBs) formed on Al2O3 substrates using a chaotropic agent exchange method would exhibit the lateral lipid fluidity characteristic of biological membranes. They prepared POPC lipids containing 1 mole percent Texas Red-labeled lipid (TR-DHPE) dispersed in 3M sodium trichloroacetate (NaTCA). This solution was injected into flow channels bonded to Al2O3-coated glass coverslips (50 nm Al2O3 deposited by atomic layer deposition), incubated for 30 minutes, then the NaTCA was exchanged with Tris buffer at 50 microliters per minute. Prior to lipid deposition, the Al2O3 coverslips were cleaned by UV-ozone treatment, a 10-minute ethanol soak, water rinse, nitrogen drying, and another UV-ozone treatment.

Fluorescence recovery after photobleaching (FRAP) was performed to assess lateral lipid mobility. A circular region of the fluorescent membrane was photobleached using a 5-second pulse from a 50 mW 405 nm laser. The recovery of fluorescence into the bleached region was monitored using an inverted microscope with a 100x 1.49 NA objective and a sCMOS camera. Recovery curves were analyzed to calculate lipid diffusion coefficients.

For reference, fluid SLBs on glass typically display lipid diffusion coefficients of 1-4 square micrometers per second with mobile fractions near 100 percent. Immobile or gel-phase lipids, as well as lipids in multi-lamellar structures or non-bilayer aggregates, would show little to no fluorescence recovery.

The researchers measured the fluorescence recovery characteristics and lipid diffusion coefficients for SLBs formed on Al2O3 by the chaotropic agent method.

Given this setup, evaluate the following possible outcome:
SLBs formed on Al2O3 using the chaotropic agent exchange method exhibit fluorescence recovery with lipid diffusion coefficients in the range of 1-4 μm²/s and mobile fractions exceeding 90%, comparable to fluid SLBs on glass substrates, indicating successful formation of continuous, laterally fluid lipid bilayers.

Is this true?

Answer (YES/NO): NO